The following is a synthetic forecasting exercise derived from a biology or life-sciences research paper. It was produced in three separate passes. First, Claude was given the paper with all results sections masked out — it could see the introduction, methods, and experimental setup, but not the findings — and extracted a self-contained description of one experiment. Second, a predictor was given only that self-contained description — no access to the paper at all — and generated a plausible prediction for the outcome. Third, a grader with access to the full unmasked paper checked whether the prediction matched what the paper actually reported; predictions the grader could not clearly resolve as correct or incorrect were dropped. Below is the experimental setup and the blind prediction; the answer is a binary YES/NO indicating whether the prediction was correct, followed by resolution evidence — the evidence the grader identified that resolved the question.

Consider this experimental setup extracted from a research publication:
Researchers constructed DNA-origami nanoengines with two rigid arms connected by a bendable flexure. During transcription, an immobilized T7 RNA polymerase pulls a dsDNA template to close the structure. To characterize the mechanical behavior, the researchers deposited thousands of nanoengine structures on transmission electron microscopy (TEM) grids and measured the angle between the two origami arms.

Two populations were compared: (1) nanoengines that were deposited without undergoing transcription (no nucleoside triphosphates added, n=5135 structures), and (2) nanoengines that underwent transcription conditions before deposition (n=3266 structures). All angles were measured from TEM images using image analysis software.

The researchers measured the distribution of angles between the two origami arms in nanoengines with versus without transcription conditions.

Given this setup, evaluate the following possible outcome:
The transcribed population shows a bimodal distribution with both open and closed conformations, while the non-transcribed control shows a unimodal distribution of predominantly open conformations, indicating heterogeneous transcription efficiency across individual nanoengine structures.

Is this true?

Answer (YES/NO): NO